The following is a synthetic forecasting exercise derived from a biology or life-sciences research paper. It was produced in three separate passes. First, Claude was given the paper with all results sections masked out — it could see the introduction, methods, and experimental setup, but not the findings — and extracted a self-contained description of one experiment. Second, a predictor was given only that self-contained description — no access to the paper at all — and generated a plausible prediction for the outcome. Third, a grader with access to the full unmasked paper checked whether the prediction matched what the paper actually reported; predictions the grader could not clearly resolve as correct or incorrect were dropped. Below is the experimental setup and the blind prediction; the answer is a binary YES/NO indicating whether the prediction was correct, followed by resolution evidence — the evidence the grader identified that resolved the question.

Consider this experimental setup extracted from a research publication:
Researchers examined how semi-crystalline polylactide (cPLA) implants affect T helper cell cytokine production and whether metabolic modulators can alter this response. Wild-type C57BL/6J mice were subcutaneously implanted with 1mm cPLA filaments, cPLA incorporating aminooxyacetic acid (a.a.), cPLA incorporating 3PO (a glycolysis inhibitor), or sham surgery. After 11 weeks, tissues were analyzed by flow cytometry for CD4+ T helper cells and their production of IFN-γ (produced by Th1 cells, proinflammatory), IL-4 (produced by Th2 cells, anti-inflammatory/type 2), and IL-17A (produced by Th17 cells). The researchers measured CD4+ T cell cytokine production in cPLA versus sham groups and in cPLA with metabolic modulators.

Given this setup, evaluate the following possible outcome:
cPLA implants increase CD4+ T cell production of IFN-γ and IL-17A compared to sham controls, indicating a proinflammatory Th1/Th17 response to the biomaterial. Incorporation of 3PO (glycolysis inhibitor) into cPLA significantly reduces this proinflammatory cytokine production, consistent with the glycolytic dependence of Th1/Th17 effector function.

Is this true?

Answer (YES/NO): NO